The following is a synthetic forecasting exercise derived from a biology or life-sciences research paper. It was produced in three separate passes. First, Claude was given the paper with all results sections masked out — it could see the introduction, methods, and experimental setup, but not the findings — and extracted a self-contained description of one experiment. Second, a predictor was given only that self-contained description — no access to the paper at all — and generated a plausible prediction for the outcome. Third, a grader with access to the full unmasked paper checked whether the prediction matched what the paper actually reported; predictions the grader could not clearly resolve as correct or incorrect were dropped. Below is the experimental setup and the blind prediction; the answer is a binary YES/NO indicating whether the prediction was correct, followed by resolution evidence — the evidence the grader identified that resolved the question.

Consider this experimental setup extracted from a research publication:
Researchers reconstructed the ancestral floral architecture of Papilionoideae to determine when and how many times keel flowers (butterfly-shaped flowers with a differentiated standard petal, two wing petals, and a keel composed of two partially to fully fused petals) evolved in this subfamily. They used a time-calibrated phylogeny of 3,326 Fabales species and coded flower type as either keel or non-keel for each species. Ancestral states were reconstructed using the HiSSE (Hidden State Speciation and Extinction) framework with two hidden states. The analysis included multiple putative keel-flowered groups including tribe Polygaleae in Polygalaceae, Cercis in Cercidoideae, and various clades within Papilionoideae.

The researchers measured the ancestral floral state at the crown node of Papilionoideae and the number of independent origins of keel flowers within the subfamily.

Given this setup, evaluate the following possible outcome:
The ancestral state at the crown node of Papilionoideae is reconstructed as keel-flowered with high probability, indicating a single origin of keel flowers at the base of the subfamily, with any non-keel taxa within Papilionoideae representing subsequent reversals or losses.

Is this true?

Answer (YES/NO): NO